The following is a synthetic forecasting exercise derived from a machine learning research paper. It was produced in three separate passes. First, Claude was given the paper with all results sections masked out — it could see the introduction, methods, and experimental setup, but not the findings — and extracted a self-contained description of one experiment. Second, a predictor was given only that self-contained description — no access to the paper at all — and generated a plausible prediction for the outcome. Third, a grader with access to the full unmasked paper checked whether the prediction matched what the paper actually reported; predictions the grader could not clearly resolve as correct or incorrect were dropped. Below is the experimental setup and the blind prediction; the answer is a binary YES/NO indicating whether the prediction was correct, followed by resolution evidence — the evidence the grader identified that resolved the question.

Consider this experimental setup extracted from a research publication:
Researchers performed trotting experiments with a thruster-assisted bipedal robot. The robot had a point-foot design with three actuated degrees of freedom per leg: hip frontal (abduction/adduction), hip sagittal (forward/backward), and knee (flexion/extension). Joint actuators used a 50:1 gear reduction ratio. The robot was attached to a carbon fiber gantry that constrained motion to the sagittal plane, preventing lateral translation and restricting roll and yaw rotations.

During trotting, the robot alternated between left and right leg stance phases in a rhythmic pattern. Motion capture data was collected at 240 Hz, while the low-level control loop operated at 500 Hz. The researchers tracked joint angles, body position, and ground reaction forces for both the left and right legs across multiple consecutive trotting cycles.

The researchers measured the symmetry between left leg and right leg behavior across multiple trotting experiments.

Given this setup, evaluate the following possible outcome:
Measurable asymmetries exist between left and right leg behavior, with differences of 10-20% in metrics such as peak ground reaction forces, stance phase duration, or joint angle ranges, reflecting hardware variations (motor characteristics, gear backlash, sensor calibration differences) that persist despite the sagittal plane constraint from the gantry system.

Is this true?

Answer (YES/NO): NO